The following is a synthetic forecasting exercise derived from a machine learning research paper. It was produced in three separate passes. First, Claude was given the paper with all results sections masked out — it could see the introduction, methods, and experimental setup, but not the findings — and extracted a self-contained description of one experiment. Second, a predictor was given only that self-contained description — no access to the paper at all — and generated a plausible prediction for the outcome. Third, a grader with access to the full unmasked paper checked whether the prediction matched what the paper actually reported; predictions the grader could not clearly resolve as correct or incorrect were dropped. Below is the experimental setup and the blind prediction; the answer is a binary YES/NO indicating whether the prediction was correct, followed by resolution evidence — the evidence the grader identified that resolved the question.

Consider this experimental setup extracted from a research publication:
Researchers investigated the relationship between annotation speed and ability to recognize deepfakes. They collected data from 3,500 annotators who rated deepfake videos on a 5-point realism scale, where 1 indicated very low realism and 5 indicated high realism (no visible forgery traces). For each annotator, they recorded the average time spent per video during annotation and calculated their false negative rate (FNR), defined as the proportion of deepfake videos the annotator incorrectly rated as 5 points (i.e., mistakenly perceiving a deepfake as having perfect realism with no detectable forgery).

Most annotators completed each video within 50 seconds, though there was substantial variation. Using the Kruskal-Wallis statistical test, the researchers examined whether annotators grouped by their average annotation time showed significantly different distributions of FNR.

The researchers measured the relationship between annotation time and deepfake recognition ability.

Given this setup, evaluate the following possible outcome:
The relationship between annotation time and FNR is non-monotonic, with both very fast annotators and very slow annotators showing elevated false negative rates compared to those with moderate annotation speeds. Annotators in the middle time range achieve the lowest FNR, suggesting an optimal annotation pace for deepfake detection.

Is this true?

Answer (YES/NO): NO